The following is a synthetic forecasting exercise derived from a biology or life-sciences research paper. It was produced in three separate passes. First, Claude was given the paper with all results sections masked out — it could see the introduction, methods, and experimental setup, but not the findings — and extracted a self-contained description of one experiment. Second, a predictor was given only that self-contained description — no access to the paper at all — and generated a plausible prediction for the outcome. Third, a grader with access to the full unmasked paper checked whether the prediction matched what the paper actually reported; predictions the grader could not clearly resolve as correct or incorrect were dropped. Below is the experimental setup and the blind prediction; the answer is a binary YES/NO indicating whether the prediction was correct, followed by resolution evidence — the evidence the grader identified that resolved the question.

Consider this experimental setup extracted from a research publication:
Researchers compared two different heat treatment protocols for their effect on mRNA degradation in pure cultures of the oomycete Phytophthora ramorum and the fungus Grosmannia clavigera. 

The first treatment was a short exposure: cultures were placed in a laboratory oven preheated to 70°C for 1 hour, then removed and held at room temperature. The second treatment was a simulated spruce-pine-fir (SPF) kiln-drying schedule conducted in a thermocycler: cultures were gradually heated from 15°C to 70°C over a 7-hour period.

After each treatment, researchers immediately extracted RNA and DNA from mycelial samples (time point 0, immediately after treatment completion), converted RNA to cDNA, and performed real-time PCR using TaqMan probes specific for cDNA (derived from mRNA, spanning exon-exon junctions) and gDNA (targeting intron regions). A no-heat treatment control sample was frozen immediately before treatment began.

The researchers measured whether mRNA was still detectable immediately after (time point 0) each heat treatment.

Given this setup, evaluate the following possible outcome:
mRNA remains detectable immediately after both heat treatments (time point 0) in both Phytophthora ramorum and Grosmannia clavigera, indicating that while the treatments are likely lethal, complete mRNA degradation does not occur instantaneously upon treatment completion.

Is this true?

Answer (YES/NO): NO